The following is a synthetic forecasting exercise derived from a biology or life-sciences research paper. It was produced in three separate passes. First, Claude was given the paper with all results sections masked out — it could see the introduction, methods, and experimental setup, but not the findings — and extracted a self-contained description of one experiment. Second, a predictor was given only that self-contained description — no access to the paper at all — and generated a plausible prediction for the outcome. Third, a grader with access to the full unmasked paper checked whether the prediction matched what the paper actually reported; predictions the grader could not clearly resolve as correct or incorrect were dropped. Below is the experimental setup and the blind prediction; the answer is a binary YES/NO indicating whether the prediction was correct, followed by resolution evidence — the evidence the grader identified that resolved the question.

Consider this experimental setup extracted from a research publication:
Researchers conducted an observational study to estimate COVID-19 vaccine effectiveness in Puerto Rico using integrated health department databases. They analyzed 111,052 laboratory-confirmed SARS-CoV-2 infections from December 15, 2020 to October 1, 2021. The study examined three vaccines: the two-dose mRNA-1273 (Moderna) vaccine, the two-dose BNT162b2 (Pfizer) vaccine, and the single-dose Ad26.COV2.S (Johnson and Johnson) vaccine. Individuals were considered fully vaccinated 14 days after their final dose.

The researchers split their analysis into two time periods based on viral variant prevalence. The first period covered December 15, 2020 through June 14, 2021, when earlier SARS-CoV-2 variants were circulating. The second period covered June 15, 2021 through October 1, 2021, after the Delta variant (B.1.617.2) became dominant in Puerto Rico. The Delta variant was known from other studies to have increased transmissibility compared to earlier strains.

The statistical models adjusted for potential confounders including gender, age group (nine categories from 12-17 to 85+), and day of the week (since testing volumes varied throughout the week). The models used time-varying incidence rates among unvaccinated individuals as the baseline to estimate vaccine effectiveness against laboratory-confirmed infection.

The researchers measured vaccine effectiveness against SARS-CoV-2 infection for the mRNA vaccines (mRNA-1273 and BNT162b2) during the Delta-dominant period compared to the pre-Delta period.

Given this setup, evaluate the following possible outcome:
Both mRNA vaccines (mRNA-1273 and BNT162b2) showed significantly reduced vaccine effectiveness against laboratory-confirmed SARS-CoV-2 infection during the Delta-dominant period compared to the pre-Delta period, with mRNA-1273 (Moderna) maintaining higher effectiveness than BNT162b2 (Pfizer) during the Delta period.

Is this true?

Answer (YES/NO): NO